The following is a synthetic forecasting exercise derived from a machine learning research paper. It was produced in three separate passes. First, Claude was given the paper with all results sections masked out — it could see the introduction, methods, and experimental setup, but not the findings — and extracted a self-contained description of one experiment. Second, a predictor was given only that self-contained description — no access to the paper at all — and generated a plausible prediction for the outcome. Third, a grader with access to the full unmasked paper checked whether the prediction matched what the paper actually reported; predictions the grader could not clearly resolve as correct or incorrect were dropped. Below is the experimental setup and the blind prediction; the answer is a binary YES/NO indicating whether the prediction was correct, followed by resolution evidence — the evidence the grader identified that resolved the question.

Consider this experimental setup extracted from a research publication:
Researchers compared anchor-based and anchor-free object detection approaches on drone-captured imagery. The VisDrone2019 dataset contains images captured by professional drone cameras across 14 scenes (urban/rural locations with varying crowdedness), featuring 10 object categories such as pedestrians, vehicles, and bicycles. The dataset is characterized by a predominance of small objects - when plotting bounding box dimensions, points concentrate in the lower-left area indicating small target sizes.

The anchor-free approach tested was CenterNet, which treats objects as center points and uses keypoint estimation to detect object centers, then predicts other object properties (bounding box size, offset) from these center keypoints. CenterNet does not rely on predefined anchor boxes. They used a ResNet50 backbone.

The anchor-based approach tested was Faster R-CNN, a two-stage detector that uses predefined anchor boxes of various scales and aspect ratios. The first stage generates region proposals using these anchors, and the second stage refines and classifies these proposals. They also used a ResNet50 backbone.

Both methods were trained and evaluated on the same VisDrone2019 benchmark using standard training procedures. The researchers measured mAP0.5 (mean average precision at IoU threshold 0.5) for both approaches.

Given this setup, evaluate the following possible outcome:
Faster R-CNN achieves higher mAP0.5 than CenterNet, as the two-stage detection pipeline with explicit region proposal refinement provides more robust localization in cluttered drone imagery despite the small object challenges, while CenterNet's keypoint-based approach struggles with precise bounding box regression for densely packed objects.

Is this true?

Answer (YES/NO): YES